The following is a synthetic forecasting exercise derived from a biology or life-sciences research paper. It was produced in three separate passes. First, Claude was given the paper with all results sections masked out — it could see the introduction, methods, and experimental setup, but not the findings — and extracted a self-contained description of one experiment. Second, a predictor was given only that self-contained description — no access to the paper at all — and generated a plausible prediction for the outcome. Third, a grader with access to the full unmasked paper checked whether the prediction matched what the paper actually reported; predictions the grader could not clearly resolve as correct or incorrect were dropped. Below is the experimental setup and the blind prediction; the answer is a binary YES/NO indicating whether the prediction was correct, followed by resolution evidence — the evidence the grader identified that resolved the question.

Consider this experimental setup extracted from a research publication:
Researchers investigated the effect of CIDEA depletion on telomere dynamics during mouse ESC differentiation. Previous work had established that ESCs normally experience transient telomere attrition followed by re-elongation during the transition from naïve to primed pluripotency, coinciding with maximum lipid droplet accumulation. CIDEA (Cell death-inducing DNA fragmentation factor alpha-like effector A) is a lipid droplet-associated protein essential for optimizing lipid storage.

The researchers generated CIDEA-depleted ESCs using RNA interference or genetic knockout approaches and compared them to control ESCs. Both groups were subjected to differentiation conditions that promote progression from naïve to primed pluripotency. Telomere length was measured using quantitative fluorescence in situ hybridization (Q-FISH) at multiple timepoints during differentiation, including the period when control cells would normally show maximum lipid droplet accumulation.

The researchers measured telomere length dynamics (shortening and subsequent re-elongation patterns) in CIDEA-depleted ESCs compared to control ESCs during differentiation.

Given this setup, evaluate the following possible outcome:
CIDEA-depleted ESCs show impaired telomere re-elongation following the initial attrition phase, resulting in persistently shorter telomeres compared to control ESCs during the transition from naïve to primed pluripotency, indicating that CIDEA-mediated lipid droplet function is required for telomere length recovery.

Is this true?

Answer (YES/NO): NO